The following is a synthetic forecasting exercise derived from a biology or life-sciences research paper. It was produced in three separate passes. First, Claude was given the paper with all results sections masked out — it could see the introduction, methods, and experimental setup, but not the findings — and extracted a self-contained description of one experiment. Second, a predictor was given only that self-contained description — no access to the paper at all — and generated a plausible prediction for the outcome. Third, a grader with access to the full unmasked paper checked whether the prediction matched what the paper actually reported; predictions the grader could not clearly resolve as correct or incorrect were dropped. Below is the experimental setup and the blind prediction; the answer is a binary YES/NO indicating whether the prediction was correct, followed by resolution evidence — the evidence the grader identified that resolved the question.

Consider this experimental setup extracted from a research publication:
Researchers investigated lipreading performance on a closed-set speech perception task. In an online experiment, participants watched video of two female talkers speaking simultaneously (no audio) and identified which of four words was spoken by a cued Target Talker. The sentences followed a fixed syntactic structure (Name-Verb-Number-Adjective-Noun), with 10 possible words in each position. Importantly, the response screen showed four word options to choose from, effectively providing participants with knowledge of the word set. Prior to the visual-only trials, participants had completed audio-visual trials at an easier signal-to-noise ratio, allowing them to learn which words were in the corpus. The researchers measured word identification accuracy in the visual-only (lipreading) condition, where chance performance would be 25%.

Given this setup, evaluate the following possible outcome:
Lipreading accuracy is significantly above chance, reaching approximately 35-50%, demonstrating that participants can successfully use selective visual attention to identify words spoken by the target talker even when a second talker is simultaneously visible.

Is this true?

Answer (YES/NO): NO